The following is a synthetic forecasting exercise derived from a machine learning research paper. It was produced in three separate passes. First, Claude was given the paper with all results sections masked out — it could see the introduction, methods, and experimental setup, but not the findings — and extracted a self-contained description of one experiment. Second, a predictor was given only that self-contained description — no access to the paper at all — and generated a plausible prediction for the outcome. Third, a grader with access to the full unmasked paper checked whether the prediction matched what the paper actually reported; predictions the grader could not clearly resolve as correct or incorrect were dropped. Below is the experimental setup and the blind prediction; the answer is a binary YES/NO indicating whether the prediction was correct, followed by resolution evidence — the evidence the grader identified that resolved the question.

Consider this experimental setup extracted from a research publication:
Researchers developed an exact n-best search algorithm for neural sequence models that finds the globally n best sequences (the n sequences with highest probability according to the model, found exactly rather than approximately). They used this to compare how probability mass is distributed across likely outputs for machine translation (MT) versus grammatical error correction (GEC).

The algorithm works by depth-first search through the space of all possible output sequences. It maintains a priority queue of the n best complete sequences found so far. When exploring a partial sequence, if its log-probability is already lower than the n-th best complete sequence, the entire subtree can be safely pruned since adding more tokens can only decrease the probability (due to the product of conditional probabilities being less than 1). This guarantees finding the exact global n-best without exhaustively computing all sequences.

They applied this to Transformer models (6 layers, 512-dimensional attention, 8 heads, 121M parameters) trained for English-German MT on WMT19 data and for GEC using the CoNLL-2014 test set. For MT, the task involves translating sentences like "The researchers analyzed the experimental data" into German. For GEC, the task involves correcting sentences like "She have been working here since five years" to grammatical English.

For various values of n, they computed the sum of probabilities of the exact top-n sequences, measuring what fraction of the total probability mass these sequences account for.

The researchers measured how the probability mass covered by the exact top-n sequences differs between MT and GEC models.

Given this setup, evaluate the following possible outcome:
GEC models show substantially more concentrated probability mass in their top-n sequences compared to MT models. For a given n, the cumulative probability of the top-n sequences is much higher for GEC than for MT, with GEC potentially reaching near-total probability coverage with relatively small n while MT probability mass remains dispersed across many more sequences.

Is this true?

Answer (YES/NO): YES